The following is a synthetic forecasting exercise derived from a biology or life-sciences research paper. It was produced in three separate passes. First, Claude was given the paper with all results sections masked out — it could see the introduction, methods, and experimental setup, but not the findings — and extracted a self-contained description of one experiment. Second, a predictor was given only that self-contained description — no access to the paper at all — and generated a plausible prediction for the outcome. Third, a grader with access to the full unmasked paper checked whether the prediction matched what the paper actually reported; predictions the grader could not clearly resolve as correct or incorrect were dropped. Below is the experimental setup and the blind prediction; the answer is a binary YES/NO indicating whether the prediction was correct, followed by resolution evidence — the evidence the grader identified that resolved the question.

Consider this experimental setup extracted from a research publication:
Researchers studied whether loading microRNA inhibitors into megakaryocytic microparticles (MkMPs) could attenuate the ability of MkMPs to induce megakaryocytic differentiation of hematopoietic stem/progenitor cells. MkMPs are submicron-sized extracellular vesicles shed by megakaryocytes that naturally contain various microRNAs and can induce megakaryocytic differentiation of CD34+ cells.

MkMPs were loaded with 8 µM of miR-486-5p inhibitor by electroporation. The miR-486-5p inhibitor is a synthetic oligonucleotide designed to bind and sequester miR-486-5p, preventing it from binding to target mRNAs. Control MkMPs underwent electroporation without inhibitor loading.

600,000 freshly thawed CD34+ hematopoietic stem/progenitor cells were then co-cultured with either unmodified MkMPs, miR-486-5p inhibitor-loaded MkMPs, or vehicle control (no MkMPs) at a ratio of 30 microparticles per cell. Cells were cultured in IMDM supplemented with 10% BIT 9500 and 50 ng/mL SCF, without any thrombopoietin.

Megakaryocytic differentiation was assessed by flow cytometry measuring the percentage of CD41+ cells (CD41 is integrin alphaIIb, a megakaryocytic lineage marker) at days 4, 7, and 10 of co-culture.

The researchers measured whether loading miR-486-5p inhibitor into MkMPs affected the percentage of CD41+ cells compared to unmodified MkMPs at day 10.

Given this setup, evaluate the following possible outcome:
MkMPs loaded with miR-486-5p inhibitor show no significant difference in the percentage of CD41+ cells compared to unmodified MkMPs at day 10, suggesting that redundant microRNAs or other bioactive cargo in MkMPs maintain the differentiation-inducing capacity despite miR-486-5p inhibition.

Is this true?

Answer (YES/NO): NO